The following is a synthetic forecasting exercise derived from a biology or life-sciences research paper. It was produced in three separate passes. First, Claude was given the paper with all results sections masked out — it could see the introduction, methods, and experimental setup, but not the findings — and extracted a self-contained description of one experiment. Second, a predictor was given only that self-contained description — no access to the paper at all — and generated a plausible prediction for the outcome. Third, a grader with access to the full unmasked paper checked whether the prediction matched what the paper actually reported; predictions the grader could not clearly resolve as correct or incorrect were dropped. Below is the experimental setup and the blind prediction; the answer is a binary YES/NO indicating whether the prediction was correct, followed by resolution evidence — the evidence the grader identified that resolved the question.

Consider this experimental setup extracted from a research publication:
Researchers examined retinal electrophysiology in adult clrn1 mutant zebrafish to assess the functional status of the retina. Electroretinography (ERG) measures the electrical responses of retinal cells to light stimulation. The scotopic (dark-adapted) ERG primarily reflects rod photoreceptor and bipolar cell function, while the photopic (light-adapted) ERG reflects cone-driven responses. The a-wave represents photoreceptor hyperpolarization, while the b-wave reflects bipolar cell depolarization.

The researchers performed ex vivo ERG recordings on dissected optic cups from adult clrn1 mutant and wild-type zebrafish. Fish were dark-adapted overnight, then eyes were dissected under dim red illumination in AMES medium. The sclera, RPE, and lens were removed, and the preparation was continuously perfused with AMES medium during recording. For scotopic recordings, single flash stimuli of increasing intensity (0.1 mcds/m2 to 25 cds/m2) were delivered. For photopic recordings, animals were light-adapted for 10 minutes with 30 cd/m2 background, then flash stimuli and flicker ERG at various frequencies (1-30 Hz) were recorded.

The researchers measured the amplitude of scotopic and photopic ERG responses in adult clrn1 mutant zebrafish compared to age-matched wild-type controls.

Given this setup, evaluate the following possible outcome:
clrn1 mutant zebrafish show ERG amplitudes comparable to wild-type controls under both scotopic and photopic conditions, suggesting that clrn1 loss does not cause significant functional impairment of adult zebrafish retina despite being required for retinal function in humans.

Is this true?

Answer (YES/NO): NO